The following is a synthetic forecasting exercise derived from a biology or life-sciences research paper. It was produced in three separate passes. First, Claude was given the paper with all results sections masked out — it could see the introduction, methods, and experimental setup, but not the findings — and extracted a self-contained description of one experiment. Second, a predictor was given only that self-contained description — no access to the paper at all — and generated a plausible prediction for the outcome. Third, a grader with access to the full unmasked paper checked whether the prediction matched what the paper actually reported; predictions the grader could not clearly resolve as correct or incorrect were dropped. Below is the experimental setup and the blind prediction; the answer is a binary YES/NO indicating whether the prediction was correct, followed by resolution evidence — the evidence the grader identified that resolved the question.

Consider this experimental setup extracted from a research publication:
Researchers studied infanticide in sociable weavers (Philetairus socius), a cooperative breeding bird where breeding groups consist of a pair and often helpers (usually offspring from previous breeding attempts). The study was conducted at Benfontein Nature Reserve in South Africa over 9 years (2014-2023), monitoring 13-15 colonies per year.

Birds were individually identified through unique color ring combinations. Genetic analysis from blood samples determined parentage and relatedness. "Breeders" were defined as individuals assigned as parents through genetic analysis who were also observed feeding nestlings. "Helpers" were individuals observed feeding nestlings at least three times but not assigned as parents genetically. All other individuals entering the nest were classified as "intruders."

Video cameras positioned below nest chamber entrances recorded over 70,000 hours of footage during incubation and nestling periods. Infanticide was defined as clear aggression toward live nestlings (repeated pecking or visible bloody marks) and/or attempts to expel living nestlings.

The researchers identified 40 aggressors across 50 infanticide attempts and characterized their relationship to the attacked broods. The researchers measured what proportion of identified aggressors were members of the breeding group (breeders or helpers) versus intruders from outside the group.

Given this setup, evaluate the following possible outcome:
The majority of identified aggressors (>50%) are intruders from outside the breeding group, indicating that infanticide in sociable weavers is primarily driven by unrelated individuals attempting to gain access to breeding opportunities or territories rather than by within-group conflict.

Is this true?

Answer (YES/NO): NO